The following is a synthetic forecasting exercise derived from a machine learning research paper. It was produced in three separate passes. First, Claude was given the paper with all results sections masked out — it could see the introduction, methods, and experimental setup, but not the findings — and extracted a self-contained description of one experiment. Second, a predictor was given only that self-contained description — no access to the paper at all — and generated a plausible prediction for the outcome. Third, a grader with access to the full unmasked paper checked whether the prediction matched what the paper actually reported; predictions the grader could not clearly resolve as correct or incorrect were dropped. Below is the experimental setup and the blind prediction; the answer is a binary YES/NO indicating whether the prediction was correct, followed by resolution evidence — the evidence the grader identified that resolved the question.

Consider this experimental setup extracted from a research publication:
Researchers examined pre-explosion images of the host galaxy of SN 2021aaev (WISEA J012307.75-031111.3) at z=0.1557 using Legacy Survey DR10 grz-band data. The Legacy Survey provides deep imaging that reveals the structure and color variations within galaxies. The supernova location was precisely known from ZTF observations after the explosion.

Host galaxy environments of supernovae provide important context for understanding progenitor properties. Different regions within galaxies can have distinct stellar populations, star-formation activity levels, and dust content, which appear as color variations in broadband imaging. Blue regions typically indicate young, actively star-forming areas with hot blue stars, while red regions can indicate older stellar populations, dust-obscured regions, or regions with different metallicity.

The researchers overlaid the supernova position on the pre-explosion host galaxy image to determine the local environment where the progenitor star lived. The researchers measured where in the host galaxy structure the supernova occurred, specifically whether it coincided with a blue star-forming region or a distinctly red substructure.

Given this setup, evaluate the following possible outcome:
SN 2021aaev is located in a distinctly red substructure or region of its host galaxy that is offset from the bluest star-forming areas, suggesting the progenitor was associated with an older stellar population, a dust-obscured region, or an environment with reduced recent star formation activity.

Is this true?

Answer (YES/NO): YES